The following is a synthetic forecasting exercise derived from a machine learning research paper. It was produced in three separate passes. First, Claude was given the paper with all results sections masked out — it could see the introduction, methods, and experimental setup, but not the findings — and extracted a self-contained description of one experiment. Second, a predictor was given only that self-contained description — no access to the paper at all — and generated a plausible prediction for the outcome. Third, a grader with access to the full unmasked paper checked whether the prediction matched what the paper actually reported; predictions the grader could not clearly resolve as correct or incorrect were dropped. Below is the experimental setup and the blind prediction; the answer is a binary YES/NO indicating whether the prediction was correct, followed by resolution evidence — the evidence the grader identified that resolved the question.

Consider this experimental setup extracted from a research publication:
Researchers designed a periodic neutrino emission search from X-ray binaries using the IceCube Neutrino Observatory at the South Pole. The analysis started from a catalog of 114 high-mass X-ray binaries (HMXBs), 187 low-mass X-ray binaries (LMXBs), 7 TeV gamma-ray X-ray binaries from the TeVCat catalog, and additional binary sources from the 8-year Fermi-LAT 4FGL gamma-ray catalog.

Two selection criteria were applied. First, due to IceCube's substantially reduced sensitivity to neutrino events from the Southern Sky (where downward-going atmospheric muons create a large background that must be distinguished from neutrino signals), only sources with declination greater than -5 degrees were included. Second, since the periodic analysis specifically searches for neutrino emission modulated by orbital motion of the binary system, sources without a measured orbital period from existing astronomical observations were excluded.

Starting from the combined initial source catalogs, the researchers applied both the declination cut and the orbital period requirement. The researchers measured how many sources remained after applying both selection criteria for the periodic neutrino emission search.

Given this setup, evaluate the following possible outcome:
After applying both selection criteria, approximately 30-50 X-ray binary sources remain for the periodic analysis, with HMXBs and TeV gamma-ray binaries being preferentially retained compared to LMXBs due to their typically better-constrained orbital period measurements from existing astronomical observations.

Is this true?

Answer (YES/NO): NO